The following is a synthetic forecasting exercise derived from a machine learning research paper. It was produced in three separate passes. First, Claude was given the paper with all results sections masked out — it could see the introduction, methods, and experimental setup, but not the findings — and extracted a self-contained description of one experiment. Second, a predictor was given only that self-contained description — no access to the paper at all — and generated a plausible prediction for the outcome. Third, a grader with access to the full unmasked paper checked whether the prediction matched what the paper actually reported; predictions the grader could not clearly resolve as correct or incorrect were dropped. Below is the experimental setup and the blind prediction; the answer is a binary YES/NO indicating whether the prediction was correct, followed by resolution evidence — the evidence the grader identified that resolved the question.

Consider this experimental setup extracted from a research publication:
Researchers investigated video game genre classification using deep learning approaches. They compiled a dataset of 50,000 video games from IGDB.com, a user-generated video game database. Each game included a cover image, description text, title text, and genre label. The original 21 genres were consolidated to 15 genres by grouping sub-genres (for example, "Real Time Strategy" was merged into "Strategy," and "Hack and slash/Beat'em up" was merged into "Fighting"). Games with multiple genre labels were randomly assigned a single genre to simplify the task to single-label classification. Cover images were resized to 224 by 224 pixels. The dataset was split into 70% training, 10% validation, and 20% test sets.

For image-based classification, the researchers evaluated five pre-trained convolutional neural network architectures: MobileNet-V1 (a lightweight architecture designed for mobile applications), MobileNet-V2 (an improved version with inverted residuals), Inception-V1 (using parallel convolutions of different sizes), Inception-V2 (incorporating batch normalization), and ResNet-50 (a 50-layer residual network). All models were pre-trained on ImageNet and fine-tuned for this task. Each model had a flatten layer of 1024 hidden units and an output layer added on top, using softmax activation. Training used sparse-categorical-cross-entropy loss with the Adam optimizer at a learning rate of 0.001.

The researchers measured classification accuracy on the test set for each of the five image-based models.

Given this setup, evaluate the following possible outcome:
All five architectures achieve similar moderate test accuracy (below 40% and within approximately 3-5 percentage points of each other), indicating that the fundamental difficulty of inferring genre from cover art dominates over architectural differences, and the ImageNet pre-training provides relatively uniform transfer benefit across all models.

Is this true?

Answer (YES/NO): YES